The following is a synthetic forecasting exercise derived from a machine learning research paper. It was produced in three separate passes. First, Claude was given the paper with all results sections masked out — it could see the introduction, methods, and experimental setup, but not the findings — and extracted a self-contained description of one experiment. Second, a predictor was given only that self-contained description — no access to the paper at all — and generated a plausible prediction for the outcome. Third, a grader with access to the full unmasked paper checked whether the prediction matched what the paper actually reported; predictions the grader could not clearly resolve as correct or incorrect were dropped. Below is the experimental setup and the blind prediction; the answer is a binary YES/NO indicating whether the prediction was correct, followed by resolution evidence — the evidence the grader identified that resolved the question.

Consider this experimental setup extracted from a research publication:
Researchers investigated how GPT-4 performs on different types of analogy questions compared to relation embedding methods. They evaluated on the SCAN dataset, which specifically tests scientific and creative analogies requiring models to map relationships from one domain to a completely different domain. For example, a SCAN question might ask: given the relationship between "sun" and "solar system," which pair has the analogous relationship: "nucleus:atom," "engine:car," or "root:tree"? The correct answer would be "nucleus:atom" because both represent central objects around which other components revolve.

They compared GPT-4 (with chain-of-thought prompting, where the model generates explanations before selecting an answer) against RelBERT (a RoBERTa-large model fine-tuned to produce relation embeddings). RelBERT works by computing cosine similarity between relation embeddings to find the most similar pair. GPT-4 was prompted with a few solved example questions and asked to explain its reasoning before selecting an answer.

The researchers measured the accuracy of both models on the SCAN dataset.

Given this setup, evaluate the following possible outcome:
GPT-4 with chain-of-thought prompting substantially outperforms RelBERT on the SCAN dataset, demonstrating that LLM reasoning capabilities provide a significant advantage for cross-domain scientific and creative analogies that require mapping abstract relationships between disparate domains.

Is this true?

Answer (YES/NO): NO